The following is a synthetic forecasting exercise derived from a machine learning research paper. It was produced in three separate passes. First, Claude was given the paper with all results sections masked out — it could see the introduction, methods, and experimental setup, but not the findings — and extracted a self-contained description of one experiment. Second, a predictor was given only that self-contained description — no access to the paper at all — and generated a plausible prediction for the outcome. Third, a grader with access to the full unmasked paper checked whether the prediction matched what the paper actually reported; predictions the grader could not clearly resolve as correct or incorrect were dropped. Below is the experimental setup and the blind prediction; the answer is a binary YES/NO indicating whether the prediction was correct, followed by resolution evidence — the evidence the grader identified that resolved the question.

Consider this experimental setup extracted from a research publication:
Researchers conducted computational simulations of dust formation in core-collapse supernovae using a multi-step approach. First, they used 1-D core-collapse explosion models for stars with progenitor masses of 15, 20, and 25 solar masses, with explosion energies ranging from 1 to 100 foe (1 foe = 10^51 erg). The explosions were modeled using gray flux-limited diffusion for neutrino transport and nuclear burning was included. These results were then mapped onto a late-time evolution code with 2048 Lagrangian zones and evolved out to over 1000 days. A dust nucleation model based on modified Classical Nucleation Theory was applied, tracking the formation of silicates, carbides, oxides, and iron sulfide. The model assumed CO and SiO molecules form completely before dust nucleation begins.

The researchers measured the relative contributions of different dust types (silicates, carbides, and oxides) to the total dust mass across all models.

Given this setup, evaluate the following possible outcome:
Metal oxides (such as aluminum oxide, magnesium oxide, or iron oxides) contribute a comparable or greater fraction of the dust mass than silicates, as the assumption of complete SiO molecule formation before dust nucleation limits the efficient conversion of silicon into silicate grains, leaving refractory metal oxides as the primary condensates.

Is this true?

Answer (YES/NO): NO